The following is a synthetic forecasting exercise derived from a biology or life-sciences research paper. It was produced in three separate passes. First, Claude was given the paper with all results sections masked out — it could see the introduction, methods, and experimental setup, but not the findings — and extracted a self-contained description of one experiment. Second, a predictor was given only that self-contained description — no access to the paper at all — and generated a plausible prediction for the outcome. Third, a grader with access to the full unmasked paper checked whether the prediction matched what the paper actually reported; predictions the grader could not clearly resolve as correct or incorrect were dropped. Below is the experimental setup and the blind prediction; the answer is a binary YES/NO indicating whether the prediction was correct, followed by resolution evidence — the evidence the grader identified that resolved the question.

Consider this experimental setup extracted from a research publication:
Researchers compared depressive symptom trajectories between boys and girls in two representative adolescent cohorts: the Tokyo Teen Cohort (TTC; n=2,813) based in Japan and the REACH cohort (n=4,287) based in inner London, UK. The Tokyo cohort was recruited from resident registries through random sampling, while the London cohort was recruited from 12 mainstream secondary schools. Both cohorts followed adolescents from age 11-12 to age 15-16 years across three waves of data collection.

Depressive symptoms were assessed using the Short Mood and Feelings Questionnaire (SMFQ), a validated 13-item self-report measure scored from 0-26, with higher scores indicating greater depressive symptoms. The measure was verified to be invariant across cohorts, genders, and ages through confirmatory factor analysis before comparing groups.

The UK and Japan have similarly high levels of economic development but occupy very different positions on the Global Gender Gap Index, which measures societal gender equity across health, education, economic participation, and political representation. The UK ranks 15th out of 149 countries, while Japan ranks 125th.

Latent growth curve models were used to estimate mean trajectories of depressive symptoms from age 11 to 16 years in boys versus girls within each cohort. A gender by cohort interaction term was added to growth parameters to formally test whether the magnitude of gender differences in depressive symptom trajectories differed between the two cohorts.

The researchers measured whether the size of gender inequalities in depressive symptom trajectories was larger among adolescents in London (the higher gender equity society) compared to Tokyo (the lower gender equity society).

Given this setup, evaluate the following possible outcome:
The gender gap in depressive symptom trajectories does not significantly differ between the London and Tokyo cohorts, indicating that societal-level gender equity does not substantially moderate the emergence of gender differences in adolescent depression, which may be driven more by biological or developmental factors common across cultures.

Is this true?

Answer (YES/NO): NO